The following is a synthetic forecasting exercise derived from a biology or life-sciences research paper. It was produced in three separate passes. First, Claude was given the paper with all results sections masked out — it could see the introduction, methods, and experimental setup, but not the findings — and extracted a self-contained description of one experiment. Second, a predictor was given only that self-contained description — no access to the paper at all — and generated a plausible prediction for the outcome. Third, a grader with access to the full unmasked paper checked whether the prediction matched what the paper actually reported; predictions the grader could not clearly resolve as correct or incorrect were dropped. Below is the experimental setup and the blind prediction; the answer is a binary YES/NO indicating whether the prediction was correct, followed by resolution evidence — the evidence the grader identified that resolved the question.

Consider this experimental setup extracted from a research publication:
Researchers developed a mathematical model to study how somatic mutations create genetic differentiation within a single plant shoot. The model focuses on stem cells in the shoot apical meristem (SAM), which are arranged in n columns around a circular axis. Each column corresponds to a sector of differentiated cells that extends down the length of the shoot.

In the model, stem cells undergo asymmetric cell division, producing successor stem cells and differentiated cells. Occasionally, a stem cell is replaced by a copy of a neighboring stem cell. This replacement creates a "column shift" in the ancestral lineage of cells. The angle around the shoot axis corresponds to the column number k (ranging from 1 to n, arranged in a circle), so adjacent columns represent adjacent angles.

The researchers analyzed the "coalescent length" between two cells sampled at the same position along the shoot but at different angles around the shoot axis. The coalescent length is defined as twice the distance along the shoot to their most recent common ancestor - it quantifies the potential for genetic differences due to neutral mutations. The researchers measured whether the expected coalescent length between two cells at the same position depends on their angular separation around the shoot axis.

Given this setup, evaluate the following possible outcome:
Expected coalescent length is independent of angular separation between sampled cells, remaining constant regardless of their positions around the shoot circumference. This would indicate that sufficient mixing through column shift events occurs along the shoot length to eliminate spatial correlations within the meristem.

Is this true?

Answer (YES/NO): NO